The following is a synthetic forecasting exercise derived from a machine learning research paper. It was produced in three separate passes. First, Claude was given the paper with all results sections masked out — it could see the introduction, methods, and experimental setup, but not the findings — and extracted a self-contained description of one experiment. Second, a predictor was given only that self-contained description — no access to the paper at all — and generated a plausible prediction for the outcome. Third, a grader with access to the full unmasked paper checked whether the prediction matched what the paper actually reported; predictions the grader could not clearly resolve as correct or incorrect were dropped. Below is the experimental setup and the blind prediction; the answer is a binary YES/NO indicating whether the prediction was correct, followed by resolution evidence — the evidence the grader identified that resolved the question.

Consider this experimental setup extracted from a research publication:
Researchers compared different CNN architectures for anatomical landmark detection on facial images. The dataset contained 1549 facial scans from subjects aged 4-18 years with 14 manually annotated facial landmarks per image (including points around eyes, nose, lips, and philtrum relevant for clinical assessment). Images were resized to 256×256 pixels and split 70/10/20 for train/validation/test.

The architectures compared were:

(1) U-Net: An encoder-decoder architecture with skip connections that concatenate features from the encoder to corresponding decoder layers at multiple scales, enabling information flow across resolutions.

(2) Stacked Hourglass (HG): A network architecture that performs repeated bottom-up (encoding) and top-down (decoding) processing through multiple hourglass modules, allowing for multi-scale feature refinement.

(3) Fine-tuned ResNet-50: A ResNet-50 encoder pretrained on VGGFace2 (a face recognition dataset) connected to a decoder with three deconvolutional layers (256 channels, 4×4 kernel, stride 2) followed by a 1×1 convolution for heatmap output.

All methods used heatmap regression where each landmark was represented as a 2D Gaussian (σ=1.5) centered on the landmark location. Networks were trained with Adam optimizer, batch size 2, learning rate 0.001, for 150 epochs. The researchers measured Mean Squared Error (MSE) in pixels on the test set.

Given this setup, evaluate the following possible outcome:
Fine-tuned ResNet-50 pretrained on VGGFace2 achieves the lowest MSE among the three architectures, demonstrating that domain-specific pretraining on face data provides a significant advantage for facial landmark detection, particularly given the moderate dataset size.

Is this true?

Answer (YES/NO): YES